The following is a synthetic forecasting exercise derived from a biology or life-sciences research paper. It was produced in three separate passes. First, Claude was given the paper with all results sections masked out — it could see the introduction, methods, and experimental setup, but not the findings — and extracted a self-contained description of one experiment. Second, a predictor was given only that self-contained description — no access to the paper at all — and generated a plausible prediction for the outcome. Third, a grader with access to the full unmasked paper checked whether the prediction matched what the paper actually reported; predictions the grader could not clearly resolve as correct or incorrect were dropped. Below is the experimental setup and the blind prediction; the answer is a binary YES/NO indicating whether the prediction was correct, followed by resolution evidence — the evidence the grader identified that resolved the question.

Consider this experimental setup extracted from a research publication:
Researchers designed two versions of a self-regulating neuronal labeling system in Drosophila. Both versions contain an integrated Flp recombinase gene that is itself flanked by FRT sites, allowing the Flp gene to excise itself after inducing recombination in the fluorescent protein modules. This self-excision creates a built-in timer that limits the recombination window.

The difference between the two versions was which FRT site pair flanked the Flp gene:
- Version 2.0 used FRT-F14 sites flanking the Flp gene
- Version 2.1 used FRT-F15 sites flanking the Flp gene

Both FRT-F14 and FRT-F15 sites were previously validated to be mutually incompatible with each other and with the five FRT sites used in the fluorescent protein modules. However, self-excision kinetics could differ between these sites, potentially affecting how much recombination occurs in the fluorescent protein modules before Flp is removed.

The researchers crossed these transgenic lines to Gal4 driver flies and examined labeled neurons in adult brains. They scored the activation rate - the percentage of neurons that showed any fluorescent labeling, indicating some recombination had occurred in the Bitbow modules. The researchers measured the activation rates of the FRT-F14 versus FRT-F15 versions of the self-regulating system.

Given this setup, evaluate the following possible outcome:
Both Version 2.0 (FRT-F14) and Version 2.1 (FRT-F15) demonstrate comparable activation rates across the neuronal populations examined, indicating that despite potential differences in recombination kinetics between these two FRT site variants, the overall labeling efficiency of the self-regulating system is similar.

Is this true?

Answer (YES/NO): NO